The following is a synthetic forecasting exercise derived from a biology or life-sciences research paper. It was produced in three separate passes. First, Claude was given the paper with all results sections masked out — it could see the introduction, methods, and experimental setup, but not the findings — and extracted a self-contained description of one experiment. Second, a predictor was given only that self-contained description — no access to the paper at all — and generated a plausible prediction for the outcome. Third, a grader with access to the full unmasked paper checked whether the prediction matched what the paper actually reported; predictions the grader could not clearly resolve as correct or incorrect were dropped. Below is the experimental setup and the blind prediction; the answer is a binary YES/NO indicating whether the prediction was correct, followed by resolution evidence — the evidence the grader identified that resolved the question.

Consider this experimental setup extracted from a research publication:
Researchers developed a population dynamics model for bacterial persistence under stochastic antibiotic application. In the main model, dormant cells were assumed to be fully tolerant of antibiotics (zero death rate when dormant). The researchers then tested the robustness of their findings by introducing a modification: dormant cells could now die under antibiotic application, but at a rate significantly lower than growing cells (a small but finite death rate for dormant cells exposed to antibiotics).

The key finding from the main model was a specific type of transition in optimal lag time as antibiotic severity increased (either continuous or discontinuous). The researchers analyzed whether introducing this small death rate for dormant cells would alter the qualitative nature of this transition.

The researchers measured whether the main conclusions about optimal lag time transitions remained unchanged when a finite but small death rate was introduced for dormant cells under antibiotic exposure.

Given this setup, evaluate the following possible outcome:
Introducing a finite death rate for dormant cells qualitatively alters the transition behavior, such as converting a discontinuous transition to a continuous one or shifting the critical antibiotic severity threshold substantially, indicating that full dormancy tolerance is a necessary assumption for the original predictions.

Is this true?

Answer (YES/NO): NO